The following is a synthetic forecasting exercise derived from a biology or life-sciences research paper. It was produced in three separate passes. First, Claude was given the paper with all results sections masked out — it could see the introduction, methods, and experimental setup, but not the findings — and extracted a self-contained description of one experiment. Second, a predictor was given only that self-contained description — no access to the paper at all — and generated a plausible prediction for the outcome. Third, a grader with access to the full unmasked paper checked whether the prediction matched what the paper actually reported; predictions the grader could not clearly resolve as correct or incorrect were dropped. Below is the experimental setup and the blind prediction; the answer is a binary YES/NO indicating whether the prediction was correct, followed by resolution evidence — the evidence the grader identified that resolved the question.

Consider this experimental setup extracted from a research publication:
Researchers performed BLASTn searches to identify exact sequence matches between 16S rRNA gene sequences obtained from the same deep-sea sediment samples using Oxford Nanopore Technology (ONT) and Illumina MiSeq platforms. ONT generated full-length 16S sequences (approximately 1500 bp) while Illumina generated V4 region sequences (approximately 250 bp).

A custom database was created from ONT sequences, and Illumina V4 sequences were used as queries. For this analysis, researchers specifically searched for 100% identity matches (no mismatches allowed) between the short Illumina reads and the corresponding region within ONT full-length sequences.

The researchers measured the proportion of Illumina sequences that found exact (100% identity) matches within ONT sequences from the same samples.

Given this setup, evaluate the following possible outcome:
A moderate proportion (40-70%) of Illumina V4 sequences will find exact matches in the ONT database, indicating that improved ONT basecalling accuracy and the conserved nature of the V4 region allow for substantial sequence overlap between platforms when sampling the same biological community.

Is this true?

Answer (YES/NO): NO